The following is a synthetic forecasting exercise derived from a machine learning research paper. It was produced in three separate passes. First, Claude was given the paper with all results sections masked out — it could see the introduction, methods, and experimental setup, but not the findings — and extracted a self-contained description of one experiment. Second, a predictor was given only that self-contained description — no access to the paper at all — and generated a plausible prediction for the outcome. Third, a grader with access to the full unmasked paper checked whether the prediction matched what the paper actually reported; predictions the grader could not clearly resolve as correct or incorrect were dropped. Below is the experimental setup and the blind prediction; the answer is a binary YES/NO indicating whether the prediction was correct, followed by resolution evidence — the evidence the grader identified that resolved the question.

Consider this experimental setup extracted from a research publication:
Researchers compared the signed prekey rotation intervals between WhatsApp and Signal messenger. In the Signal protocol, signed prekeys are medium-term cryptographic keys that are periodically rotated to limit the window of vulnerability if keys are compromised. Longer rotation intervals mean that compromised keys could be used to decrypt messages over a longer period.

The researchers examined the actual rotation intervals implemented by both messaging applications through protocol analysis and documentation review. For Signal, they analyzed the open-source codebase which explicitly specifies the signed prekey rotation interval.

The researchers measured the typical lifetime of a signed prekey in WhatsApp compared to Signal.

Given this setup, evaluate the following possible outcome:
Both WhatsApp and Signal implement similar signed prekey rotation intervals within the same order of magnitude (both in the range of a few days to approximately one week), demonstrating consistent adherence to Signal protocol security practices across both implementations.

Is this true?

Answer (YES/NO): NO